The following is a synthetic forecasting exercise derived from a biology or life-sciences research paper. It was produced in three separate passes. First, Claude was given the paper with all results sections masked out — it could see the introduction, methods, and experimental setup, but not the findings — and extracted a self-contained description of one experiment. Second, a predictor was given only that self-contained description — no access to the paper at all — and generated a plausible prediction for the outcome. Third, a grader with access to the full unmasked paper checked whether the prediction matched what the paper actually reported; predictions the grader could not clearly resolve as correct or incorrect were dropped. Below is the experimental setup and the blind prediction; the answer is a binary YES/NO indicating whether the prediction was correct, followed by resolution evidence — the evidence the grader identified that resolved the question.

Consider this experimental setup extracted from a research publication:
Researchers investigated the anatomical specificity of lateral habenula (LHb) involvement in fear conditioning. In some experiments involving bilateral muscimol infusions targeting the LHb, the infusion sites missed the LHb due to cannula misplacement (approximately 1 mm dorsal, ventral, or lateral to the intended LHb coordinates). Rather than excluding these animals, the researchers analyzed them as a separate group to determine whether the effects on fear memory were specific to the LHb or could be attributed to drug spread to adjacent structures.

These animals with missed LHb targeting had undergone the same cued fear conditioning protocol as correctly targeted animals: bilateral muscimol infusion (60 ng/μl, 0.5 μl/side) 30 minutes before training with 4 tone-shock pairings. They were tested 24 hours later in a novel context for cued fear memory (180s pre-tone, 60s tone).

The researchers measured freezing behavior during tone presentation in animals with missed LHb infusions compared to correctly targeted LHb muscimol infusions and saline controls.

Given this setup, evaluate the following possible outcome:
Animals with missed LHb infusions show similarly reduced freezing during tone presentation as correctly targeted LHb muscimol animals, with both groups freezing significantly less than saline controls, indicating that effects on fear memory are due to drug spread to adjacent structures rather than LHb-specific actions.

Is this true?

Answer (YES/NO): NO